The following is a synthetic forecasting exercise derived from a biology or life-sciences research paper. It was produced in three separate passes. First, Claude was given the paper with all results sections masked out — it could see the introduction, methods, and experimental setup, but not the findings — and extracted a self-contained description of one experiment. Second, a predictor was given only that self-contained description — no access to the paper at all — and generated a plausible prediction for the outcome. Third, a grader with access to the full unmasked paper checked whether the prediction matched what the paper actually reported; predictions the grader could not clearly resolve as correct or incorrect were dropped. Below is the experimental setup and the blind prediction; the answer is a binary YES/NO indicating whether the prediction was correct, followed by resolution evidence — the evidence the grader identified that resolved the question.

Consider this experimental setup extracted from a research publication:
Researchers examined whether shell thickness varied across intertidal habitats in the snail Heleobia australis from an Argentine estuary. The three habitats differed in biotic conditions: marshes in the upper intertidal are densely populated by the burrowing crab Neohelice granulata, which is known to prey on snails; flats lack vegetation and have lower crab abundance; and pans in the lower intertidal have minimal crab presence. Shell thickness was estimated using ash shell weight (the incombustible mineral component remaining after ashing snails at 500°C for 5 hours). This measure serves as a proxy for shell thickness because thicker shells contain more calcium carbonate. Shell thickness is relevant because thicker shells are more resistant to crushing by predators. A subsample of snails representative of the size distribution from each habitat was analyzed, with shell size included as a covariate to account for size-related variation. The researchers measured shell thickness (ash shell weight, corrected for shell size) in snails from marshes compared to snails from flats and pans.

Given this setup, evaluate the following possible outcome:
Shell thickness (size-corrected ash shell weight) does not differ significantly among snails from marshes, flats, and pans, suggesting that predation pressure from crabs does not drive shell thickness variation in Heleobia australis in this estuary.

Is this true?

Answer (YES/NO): NO